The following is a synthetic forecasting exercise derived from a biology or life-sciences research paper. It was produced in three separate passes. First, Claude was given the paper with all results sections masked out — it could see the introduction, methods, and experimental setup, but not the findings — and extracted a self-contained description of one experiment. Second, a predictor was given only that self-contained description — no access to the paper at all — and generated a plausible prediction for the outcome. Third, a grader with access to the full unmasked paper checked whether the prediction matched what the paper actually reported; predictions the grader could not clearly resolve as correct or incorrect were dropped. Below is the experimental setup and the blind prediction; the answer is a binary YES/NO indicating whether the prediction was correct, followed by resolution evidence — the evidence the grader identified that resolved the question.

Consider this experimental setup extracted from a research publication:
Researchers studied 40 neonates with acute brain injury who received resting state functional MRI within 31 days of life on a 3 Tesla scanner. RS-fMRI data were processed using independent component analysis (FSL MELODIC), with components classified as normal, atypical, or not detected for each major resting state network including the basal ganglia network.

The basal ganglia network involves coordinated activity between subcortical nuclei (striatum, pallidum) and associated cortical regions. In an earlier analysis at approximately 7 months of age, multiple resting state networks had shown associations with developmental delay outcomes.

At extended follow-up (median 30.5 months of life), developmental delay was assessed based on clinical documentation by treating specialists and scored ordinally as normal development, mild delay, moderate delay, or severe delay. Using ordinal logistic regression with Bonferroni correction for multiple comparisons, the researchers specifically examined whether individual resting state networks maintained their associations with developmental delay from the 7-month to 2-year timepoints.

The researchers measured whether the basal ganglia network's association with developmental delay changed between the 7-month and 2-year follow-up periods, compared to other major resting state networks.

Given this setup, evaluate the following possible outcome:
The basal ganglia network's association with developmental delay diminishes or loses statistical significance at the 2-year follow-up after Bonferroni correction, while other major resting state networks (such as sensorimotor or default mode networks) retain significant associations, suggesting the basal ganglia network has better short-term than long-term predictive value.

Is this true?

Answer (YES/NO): YES